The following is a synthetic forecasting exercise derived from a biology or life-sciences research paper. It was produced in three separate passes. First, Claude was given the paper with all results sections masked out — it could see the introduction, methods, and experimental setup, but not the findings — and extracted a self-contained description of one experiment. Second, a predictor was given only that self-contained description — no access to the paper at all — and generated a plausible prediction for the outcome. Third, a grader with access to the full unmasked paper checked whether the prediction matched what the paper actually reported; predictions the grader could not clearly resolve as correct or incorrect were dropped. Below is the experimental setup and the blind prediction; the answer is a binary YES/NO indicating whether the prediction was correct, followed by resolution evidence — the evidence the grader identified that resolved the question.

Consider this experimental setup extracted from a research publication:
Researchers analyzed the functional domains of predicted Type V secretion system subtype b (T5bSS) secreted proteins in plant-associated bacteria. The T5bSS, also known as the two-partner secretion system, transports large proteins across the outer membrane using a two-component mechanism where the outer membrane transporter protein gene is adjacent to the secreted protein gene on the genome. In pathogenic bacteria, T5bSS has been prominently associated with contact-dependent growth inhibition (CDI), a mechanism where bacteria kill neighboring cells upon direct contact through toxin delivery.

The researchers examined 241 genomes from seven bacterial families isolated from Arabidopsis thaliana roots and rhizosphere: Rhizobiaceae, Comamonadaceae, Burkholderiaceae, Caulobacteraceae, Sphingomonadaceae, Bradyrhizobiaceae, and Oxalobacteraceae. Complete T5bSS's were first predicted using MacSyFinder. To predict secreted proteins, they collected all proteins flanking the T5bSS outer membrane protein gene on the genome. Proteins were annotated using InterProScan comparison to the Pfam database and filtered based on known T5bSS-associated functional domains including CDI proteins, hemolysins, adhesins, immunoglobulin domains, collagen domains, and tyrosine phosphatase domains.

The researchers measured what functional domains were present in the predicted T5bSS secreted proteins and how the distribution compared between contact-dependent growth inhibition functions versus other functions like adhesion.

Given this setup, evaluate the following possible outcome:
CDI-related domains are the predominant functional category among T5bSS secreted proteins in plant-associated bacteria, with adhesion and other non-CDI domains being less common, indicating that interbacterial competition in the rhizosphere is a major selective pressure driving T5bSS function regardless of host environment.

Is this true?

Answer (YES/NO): YES